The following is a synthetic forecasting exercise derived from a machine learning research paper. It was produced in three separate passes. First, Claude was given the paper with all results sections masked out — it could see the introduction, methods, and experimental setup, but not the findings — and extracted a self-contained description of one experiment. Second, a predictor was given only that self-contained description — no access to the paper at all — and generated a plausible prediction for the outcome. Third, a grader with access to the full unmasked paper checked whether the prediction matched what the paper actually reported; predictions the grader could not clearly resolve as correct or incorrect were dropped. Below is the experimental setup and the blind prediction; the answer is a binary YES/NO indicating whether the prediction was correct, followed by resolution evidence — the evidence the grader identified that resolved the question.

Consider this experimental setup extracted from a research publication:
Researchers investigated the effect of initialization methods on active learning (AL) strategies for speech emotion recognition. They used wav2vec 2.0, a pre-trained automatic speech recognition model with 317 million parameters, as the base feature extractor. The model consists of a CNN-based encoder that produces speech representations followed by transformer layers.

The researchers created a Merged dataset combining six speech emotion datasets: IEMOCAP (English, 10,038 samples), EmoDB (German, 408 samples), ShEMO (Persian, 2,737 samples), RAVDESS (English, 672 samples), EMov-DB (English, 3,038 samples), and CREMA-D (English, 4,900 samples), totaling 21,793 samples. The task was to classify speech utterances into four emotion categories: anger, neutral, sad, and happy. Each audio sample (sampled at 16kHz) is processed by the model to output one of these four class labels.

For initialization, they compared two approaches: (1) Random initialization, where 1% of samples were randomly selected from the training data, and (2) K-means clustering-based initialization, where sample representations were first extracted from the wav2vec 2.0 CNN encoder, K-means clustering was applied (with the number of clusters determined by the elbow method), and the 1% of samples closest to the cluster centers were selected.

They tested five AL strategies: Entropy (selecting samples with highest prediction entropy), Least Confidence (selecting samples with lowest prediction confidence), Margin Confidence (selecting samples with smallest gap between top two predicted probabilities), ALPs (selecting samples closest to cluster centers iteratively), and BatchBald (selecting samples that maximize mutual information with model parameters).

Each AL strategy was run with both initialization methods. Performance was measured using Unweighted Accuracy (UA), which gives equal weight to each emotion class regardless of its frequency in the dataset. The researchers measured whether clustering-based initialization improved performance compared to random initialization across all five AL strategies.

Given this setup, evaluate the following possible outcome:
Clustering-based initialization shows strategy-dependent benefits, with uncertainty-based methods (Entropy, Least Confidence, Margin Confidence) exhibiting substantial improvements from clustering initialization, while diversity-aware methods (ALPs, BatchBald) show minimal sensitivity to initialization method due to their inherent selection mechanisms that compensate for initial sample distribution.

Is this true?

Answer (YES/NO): NO